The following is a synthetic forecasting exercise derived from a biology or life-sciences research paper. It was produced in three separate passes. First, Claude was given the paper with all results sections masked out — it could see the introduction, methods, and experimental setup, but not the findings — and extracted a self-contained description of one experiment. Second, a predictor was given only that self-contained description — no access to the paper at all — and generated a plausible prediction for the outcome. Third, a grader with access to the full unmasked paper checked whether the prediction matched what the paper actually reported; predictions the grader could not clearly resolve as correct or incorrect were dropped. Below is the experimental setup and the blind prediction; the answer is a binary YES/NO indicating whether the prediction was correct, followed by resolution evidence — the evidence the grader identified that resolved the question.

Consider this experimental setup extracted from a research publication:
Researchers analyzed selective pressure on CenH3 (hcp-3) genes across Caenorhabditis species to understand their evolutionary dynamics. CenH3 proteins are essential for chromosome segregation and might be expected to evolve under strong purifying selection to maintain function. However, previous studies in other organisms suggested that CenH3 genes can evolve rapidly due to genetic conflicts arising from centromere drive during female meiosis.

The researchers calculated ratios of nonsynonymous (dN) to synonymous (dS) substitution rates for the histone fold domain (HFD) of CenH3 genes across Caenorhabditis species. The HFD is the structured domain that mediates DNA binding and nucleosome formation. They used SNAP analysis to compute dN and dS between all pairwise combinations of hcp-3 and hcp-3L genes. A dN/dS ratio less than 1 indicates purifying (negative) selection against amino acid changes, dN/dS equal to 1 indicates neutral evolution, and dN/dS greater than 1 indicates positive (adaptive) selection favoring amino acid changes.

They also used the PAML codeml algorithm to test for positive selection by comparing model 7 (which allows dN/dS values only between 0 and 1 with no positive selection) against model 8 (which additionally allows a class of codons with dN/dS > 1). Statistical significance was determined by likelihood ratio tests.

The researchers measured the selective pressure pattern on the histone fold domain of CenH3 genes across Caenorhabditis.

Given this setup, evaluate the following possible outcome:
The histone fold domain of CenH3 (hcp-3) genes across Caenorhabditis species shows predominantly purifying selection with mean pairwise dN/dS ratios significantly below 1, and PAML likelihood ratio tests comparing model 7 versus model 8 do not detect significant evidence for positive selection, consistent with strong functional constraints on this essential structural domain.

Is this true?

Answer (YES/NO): YES